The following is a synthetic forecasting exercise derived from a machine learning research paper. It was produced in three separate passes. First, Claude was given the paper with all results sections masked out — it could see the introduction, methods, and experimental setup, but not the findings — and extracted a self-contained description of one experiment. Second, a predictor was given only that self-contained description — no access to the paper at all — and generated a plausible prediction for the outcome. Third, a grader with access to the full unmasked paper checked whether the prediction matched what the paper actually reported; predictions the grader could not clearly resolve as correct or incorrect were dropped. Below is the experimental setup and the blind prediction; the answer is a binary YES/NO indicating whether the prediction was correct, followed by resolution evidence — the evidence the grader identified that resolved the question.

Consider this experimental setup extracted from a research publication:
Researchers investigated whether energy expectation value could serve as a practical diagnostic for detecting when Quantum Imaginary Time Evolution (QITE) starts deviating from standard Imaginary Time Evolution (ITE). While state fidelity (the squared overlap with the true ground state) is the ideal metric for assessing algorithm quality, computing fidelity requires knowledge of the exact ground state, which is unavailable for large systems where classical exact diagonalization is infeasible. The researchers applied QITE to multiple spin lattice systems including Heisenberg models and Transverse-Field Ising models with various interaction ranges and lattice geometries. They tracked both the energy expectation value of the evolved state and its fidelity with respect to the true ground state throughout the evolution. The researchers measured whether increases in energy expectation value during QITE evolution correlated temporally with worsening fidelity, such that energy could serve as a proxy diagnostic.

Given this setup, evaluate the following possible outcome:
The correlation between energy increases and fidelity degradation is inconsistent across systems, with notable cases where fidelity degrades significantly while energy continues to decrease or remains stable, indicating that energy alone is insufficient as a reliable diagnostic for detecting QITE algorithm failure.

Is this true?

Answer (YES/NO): NO